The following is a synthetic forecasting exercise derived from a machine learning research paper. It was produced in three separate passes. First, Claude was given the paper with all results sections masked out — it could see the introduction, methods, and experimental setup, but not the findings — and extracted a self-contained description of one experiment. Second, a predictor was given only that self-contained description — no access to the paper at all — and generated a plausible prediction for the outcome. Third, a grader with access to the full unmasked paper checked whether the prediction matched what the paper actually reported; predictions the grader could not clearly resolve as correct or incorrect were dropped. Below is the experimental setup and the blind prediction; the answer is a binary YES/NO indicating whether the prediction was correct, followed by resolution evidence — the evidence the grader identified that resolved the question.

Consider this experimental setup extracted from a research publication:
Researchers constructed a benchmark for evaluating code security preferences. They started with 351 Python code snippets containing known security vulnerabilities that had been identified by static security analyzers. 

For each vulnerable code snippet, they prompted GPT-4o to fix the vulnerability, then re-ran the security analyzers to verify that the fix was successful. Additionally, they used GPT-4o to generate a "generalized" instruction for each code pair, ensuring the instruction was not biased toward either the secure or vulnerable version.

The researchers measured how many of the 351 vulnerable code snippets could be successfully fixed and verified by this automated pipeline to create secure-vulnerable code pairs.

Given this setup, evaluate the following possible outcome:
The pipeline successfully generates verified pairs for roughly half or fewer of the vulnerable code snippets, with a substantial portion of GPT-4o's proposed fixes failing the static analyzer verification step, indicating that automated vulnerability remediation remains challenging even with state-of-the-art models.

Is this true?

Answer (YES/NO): NO